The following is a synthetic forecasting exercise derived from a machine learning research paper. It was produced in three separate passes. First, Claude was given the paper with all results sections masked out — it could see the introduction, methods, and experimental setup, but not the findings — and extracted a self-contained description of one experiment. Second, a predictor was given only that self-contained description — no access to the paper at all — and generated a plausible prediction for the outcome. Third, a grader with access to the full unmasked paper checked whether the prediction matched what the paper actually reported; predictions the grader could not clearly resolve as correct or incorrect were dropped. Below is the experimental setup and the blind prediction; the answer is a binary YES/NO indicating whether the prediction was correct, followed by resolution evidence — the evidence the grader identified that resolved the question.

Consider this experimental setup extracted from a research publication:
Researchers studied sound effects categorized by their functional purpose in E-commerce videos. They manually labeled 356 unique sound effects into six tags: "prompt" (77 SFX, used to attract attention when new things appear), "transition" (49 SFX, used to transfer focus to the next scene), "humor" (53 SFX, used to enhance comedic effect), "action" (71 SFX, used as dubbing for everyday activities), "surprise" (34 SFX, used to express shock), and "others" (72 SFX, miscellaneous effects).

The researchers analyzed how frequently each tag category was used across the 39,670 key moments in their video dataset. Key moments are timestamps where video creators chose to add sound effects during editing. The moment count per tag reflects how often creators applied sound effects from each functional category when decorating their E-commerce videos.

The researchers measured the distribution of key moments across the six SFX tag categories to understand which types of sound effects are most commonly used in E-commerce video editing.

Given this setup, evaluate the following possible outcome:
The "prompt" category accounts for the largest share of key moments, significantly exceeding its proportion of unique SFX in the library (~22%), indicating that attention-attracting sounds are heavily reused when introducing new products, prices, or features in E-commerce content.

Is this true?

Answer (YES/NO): YES